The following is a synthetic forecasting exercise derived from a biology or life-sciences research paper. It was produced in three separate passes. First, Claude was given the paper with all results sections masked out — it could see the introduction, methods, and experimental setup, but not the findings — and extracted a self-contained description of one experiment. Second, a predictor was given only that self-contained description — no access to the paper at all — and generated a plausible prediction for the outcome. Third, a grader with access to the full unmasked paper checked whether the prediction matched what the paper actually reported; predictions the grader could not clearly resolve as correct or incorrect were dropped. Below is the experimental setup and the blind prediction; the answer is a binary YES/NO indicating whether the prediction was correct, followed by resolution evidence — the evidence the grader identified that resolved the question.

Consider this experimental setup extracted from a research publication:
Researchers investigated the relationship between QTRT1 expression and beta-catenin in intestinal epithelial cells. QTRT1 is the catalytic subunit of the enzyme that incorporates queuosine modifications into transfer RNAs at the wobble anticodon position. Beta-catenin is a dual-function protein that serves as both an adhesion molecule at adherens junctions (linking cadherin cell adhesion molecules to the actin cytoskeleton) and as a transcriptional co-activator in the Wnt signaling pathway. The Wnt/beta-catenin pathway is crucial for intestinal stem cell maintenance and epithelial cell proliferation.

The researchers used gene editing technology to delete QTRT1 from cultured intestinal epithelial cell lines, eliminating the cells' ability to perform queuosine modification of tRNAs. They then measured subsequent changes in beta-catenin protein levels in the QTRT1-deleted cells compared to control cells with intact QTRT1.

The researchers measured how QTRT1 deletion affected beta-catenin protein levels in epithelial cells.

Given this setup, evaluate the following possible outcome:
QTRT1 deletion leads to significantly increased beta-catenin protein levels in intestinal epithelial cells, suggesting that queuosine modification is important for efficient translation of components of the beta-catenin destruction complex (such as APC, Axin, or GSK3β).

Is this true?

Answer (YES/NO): NO